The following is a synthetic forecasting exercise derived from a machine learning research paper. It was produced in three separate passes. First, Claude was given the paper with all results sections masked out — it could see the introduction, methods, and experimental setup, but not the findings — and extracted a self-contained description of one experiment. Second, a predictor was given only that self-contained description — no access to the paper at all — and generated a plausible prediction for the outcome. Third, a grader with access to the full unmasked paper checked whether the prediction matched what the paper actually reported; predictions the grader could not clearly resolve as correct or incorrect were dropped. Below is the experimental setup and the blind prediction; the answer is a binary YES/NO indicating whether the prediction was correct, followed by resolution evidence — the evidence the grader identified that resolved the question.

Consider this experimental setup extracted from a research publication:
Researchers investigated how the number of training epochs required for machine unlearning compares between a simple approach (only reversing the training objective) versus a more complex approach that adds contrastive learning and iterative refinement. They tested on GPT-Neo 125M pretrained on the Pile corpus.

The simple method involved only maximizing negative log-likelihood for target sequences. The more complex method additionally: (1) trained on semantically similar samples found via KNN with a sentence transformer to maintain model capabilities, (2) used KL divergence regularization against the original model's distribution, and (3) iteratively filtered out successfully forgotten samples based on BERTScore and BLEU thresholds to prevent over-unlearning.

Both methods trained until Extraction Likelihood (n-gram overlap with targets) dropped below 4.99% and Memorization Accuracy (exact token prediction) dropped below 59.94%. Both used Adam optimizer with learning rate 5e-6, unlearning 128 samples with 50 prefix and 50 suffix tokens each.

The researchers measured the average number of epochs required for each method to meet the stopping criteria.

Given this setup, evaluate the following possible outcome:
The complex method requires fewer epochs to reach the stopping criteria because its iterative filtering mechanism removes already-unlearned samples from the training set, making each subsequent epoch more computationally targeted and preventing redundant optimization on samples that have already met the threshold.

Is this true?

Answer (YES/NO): NO